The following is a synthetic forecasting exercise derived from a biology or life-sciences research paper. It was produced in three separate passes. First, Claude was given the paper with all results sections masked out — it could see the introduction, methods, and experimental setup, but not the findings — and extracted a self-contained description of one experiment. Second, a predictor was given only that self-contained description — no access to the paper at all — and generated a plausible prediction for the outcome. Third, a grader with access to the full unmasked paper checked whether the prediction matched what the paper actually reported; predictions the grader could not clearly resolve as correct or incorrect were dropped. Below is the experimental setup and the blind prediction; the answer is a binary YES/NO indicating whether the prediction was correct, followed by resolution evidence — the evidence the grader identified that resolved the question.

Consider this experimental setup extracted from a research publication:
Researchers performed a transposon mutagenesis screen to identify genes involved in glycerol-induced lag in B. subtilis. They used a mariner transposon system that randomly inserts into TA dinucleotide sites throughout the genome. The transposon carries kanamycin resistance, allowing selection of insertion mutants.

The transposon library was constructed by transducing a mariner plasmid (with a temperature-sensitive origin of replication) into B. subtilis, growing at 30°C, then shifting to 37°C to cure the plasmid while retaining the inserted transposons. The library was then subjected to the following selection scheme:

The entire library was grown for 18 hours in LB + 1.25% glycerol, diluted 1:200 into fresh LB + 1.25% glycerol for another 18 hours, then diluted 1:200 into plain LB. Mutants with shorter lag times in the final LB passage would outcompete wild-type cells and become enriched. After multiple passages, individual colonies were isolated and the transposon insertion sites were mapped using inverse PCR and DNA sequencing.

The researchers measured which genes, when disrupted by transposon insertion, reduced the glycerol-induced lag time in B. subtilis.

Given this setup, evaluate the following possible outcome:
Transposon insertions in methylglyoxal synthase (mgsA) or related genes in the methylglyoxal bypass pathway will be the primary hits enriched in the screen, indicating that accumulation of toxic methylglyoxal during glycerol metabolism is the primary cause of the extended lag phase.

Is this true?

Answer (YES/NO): NO